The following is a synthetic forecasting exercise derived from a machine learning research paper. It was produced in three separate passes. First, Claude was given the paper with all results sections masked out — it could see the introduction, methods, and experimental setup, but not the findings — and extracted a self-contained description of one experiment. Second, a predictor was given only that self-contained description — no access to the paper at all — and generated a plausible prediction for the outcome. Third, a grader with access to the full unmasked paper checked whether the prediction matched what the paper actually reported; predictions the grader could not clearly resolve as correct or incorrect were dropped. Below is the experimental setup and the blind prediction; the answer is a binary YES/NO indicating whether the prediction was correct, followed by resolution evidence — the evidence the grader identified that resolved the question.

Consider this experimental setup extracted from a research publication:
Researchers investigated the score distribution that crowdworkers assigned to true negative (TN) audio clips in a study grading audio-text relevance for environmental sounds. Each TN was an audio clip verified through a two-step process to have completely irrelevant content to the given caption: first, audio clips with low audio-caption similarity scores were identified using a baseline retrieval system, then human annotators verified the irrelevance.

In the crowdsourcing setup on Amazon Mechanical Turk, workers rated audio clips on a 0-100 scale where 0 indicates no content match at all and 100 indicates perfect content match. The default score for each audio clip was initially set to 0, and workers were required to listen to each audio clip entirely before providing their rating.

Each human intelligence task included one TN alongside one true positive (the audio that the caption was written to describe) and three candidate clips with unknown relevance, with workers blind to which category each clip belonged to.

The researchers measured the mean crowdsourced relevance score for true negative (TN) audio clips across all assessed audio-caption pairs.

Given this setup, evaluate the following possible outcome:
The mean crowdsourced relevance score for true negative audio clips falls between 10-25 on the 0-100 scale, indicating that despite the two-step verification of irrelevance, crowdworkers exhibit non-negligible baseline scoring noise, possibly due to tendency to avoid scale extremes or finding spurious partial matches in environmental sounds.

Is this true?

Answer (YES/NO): NO